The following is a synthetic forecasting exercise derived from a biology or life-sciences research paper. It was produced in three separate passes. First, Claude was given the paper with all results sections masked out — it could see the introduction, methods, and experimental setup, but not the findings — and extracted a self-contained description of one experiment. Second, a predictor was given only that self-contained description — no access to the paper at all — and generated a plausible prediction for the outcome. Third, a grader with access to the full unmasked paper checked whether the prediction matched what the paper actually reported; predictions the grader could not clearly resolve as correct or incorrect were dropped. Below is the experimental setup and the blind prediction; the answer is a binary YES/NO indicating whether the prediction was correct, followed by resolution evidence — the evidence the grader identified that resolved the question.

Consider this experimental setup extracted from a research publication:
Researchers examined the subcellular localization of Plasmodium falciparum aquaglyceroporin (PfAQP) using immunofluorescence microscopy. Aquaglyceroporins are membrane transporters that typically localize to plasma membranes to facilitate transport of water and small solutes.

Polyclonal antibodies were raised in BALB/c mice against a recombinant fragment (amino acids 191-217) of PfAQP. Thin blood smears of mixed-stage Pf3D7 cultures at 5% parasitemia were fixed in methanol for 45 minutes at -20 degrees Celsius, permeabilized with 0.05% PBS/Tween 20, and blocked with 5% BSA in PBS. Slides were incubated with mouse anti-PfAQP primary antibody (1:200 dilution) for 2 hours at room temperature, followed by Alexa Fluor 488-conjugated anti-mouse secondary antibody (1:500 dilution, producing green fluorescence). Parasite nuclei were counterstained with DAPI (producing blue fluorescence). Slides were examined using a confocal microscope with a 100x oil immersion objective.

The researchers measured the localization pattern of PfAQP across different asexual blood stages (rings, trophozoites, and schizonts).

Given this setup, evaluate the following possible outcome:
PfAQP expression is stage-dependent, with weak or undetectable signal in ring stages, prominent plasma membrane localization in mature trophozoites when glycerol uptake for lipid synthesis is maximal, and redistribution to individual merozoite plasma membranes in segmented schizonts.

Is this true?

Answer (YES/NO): NO